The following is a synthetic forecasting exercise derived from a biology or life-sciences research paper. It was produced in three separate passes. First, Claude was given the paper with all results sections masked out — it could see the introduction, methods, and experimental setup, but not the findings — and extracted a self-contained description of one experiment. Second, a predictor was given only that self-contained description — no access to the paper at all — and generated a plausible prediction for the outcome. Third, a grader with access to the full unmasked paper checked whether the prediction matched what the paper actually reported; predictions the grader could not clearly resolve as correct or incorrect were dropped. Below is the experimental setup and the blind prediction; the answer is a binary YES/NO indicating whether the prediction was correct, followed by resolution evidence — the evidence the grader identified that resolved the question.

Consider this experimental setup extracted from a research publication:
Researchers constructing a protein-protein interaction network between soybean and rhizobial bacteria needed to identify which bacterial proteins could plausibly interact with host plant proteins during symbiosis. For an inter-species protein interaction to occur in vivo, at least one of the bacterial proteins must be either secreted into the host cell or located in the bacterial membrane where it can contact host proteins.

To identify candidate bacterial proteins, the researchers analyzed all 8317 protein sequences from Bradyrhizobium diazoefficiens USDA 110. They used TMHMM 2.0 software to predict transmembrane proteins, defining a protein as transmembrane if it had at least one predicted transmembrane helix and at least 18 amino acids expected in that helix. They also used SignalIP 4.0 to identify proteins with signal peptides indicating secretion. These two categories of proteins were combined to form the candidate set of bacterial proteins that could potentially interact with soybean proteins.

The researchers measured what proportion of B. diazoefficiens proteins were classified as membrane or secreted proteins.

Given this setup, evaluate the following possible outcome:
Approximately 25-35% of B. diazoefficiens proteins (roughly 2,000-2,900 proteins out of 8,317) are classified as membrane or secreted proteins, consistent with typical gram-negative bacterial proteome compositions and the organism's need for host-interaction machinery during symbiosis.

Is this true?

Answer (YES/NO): YES